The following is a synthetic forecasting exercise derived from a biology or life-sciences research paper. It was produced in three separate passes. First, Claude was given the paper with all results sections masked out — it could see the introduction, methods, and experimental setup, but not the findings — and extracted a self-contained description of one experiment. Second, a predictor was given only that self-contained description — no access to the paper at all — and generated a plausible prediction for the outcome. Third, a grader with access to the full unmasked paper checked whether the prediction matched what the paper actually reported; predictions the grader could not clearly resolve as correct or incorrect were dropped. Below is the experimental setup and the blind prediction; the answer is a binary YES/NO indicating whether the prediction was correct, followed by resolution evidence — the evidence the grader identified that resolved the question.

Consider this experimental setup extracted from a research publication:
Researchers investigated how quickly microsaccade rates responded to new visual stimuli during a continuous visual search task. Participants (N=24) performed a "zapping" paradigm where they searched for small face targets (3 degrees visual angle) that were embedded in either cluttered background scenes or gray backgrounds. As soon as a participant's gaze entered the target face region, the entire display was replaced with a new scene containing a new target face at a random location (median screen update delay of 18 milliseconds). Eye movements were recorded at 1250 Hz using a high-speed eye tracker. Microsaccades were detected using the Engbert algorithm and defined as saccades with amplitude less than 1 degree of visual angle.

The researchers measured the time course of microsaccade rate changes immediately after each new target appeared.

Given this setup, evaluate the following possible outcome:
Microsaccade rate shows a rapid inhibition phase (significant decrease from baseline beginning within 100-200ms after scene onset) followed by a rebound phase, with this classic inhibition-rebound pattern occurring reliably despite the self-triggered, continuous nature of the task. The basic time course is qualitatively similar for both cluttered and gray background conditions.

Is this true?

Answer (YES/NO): NO